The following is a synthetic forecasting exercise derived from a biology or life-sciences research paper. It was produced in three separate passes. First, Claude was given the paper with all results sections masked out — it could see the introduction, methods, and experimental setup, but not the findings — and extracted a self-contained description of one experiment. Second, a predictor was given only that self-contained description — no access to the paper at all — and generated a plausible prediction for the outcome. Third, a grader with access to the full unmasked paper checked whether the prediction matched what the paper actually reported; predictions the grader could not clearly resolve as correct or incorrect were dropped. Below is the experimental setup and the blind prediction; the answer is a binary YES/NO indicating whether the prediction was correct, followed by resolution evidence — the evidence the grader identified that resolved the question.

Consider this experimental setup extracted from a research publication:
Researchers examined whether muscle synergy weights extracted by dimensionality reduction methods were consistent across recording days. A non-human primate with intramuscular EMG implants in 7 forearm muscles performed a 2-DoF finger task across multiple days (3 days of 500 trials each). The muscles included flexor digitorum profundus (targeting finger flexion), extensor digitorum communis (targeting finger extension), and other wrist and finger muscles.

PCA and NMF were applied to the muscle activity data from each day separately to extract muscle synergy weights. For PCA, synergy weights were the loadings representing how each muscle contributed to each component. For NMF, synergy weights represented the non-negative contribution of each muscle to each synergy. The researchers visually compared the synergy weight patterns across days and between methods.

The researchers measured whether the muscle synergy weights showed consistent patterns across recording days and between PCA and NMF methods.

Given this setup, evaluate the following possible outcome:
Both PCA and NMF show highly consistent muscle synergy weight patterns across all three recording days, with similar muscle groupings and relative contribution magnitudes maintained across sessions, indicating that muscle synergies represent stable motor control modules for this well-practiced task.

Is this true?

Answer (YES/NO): YES